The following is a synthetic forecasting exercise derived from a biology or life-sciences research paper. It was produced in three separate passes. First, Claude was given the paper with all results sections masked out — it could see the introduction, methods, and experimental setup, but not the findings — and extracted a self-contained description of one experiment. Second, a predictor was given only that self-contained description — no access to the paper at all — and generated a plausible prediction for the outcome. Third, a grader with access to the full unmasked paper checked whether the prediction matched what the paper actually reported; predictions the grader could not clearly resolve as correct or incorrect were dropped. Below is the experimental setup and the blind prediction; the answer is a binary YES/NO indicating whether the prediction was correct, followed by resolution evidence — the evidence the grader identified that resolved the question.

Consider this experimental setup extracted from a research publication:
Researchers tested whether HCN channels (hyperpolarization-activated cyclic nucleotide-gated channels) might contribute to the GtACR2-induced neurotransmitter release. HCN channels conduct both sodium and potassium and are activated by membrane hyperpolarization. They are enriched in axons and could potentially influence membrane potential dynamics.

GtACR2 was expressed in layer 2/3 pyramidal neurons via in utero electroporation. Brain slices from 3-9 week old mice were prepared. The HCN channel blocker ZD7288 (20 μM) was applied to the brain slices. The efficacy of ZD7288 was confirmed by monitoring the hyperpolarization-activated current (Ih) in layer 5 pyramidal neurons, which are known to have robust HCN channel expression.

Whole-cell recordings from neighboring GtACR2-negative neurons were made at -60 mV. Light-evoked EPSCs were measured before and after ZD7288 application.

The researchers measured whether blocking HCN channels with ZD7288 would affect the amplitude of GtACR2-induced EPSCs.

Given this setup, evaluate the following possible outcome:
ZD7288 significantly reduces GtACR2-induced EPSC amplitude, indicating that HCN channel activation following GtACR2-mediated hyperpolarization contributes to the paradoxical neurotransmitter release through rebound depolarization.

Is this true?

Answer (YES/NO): NO